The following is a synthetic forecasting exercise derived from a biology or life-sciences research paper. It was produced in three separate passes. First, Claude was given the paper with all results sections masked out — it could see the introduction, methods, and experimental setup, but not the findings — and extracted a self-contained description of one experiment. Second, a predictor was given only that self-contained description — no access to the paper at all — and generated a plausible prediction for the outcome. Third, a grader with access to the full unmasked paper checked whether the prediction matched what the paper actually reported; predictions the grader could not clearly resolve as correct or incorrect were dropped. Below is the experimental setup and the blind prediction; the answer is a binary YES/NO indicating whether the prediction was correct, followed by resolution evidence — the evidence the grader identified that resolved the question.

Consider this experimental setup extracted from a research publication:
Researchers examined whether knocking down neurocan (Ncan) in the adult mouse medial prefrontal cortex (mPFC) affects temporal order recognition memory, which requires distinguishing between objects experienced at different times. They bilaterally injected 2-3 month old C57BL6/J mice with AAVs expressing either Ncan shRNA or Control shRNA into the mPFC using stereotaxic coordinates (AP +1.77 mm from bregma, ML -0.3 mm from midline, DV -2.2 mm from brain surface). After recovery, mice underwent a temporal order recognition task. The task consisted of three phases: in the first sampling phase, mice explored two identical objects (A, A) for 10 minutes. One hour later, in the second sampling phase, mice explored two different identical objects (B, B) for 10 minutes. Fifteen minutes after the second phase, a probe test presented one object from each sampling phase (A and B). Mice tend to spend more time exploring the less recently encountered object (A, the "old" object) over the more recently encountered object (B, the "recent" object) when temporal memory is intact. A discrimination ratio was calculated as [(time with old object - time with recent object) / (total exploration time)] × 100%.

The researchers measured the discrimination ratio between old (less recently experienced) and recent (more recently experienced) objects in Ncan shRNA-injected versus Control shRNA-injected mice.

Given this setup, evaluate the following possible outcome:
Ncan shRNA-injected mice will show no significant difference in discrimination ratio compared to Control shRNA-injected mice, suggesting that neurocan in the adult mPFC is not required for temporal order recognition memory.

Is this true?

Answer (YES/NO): NO